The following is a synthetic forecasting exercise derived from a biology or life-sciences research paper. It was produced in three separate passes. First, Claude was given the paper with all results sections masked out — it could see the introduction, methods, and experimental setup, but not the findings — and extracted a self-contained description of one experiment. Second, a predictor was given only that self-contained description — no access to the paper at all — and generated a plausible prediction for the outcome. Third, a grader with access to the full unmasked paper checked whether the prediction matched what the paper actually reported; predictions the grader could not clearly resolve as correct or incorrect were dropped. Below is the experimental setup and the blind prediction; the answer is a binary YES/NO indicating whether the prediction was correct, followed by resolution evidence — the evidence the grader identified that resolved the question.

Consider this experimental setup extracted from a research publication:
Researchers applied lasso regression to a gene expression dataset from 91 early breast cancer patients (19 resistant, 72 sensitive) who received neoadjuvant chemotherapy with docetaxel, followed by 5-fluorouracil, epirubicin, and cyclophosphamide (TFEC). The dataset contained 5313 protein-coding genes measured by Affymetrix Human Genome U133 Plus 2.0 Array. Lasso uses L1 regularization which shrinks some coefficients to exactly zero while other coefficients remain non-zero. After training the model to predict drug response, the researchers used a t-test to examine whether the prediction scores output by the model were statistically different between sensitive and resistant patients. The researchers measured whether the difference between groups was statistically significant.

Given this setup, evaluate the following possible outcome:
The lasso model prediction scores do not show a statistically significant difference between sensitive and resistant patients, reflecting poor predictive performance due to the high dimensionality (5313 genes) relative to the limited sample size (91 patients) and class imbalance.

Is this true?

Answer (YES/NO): YES